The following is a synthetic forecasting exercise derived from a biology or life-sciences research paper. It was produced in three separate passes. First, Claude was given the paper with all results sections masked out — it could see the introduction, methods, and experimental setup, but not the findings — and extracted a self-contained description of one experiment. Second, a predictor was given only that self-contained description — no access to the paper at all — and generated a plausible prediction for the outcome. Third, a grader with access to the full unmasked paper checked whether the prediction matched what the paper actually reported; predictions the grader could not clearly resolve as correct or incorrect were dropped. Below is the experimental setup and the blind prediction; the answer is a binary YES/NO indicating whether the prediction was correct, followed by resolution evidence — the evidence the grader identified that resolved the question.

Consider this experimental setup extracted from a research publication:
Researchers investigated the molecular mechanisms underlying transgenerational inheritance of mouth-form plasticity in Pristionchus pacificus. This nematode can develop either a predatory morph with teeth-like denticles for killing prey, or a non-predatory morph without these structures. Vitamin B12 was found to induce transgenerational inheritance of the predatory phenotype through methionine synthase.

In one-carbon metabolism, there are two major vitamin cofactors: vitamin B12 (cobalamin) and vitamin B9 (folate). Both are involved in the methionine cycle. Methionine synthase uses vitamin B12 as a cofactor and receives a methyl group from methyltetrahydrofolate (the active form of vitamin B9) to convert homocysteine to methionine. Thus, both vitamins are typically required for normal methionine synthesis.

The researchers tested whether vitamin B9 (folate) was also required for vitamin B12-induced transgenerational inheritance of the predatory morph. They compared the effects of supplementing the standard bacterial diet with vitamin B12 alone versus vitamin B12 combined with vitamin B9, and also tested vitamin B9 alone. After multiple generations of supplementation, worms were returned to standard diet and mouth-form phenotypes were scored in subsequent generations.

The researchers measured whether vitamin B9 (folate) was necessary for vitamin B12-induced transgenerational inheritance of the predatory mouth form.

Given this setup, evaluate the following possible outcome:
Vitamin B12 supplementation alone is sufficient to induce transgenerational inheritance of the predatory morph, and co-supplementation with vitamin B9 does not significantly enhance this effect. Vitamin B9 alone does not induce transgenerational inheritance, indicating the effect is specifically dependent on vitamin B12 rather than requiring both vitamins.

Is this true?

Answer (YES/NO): YES